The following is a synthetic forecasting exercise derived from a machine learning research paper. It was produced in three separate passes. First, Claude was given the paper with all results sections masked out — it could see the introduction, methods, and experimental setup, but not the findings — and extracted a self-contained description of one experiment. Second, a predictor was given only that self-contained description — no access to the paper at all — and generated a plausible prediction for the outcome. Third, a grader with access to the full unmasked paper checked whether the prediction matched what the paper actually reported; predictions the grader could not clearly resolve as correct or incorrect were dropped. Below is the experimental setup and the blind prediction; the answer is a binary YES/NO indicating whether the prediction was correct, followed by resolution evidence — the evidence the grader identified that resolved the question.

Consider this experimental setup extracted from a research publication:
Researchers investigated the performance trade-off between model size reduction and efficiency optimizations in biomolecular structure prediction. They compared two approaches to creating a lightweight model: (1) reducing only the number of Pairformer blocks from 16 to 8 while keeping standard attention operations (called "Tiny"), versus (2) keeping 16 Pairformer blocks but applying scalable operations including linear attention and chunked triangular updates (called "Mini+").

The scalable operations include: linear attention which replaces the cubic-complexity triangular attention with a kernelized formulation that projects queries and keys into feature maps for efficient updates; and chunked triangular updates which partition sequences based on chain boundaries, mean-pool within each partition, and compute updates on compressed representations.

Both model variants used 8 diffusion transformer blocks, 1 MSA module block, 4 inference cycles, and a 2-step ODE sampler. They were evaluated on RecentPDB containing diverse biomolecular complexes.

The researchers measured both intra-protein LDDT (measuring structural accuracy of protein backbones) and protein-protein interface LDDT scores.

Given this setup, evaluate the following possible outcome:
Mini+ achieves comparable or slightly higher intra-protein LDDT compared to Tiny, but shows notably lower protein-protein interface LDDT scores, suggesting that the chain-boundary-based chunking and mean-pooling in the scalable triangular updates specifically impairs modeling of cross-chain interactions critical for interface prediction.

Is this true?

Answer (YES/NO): NO